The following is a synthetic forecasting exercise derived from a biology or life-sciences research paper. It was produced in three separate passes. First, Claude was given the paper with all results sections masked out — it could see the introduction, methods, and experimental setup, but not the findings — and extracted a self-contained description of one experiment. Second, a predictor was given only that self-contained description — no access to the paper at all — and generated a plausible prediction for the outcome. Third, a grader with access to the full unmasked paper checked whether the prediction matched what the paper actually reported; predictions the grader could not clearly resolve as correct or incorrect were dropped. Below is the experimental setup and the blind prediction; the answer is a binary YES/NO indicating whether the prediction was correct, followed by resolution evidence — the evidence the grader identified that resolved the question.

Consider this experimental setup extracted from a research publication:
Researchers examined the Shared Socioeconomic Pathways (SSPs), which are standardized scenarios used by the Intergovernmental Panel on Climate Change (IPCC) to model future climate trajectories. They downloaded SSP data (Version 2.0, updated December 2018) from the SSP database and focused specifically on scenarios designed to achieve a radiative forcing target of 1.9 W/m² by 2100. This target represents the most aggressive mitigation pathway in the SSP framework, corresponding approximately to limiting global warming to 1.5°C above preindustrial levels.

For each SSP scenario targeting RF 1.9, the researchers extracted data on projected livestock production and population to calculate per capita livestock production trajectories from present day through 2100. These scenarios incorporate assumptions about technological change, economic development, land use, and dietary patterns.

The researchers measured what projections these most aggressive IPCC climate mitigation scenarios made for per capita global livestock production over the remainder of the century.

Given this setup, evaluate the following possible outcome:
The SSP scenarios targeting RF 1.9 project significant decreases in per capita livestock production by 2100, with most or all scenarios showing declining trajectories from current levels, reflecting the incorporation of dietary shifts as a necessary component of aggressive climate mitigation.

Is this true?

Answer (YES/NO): NO